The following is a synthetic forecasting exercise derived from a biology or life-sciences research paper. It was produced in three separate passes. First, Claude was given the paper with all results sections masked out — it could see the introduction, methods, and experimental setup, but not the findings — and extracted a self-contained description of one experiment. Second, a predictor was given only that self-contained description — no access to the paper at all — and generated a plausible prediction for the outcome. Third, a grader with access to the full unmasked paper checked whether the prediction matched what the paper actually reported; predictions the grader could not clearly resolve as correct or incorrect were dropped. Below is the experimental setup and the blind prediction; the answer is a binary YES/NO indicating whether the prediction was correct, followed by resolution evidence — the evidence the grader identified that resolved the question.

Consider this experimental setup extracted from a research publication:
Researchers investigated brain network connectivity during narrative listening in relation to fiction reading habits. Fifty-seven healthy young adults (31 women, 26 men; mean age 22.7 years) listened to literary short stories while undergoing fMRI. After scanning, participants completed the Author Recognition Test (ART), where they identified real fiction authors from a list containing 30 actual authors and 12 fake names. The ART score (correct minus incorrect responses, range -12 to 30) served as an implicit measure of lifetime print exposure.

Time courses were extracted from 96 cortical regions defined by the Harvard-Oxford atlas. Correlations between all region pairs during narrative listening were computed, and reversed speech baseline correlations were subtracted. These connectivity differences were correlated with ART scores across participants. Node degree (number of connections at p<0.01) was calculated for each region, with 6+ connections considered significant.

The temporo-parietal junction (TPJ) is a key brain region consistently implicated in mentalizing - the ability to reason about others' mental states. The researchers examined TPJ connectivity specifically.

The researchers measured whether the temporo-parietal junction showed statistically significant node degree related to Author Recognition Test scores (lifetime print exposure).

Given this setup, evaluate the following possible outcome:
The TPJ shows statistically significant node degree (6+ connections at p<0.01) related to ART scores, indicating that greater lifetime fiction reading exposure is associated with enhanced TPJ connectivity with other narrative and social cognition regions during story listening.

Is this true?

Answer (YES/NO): NO